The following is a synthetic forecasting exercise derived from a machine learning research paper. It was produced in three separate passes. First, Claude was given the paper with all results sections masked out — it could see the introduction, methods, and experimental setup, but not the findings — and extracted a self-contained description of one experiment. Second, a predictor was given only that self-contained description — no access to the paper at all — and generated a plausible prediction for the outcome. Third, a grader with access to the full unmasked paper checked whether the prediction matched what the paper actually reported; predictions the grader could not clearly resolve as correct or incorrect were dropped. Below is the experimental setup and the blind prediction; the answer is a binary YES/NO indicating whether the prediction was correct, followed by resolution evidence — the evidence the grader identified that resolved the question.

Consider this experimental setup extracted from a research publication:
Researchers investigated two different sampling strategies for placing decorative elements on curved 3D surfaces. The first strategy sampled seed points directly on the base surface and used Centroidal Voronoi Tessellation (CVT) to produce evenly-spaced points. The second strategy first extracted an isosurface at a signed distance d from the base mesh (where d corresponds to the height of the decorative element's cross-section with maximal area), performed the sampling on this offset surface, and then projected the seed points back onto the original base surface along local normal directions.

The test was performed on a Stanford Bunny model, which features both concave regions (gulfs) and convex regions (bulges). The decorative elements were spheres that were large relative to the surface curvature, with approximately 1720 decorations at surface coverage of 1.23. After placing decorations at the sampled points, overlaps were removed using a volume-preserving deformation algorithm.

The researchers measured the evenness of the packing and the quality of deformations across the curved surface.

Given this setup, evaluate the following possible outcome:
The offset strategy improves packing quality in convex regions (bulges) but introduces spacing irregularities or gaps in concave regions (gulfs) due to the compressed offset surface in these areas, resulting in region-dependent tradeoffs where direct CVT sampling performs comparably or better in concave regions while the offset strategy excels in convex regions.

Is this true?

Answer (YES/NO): NO